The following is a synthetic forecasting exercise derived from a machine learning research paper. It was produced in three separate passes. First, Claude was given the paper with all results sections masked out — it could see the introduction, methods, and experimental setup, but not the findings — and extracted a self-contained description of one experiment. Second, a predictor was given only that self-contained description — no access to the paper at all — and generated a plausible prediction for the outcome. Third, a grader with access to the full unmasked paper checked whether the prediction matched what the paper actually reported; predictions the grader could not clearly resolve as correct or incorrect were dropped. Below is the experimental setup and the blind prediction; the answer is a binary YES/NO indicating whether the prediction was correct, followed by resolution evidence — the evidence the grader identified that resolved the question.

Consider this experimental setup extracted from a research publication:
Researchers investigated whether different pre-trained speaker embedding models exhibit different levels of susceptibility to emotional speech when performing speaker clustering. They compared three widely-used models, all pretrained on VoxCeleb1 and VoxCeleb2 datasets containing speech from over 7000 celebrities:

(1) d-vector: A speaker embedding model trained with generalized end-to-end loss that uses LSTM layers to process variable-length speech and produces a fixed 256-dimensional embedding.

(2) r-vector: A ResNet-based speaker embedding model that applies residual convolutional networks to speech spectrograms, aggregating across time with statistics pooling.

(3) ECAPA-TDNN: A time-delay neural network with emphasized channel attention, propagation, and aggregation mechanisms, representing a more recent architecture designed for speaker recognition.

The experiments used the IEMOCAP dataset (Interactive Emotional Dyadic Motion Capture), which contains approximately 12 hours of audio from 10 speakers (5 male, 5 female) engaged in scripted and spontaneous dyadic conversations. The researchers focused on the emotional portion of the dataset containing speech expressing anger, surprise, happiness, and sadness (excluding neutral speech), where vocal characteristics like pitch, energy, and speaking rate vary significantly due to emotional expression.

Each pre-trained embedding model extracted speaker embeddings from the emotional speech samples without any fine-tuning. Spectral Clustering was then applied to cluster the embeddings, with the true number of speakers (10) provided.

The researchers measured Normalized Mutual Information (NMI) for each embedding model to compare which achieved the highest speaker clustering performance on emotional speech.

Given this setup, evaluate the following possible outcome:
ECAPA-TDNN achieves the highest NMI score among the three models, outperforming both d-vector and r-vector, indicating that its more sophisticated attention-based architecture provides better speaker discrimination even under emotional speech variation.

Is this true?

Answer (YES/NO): NO